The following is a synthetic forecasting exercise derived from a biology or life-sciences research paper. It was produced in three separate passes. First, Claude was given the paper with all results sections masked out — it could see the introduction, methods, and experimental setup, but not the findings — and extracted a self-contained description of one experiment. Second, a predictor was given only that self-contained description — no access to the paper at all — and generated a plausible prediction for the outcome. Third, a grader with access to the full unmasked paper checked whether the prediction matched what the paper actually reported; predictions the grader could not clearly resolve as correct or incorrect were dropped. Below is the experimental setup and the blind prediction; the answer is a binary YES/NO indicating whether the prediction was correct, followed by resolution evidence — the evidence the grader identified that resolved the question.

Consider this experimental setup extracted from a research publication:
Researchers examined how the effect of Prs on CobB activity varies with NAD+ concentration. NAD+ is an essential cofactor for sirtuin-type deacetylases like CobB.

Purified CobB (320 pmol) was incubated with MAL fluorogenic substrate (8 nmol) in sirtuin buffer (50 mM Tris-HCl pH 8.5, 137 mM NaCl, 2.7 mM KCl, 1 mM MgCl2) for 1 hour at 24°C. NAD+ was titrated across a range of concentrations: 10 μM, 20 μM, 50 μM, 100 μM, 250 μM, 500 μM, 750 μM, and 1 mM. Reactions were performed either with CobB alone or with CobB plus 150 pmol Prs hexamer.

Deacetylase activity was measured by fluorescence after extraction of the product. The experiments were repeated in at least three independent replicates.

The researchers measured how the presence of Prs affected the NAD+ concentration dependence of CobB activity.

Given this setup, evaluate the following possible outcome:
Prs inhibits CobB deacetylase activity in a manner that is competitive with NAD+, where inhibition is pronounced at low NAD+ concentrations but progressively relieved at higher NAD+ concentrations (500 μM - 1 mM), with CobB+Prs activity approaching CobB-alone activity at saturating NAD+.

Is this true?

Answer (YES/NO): NO